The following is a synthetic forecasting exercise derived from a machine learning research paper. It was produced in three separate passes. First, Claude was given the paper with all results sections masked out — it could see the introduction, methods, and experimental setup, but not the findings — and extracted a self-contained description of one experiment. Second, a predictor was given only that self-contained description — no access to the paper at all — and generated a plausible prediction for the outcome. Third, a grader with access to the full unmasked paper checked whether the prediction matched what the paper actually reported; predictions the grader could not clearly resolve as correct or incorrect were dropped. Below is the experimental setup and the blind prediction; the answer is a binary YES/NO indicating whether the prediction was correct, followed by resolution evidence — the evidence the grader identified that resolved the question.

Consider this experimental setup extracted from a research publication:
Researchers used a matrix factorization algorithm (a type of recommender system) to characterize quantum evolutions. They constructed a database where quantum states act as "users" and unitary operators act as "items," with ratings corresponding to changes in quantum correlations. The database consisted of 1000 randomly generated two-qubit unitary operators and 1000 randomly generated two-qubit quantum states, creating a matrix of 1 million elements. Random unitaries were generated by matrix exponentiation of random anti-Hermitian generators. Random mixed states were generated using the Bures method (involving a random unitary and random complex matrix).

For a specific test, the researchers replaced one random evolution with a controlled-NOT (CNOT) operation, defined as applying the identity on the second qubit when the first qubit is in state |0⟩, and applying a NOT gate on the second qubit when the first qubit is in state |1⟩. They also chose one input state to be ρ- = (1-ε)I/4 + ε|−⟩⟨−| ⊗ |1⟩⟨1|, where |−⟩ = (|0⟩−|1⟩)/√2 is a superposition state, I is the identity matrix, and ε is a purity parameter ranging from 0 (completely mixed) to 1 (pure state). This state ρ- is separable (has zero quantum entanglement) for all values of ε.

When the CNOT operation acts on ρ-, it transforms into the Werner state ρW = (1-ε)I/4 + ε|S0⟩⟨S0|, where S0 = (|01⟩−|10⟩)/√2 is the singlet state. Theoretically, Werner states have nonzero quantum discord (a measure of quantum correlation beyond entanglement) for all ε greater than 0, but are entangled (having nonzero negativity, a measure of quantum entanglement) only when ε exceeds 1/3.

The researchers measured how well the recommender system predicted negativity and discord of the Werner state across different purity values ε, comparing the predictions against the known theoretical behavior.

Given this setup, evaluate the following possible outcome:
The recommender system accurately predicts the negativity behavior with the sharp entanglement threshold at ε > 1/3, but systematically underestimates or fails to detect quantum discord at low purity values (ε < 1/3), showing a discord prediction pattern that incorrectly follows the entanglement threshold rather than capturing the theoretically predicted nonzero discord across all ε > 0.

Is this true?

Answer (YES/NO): NO